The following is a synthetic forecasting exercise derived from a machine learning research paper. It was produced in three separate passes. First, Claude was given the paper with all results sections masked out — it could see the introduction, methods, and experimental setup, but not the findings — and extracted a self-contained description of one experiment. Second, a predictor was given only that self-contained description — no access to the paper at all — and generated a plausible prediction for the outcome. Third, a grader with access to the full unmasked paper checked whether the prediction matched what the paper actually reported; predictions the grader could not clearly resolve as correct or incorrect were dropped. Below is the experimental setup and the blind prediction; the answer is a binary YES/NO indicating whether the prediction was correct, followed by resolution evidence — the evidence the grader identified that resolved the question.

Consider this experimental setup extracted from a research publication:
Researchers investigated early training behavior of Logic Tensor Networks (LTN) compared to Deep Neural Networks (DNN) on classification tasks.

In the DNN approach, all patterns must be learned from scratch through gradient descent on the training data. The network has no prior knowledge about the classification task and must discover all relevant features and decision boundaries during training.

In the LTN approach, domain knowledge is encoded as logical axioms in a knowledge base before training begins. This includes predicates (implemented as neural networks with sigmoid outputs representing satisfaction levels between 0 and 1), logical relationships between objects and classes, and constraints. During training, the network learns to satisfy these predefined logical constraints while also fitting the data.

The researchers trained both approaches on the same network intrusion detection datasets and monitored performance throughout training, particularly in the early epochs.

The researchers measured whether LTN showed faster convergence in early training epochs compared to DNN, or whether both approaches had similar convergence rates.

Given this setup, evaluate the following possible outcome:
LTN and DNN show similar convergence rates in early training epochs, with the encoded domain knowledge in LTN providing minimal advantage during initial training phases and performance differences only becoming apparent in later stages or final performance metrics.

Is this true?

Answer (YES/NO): NO